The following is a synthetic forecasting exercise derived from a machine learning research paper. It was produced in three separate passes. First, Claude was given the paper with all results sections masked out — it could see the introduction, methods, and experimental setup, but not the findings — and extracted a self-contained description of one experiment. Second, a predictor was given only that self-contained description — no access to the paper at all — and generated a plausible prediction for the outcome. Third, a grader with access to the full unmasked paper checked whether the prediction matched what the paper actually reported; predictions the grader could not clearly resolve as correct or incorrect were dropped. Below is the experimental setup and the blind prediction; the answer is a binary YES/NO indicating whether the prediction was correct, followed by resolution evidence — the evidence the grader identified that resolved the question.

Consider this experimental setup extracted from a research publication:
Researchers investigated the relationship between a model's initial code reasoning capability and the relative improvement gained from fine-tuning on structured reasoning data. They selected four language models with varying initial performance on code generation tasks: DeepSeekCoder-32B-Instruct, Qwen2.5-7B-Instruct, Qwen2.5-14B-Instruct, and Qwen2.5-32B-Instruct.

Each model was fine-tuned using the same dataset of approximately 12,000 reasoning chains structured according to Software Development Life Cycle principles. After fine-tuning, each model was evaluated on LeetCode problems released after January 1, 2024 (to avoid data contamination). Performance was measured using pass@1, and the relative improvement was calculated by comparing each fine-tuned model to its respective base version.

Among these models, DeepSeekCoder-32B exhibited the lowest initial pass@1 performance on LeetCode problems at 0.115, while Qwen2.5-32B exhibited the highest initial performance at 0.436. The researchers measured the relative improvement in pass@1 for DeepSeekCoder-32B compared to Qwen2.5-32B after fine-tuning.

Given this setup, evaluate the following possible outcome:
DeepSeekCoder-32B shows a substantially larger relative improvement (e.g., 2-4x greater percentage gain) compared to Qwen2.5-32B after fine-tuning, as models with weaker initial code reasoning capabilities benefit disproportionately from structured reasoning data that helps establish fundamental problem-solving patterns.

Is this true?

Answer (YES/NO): YES